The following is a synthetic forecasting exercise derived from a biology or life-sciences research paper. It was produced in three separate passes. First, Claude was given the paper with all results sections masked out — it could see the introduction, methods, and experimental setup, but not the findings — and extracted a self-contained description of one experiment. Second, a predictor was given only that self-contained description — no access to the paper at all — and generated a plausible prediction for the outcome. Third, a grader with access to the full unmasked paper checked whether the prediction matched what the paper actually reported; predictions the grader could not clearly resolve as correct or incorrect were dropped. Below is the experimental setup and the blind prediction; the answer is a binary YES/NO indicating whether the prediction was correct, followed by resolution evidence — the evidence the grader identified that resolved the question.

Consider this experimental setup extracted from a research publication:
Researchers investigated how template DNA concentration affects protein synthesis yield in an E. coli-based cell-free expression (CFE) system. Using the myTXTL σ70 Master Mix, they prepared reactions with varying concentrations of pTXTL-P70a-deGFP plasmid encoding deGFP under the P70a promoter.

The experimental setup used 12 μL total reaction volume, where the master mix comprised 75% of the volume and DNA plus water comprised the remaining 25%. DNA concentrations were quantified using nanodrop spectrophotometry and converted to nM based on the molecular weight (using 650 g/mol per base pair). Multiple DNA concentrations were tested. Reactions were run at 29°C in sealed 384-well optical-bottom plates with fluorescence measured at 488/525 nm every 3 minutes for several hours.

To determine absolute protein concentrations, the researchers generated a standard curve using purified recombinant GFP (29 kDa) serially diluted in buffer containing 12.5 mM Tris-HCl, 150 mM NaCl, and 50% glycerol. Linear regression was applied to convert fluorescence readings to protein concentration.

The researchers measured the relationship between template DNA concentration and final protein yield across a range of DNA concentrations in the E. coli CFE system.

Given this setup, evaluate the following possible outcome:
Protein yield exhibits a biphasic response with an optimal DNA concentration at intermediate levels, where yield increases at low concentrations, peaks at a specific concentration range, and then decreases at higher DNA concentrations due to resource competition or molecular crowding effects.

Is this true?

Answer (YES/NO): NO